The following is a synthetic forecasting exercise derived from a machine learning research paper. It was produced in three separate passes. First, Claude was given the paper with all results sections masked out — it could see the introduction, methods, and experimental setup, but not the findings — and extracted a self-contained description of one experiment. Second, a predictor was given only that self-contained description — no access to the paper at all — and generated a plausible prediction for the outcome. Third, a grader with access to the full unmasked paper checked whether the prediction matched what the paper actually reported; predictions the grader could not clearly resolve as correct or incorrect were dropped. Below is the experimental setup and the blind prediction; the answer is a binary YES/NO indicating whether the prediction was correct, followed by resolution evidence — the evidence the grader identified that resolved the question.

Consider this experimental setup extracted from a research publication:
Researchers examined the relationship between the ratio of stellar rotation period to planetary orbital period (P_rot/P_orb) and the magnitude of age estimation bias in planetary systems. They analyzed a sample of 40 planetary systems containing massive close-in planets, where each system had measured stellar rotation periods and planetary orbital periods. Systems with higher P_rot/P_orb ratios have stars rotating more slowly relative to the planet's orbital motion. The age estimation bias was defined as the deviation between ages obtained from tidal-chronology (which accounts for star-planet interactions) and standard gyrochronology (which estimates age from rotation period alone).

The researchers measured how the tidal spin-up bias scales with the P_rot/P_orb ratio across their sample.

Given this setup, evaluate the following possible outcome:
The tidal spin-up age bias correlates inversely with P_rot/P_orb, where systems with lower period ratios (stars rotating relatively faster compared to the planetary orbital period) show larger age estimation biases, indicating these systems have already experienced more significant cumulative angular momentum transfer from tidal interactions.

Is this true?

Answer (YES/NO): NO